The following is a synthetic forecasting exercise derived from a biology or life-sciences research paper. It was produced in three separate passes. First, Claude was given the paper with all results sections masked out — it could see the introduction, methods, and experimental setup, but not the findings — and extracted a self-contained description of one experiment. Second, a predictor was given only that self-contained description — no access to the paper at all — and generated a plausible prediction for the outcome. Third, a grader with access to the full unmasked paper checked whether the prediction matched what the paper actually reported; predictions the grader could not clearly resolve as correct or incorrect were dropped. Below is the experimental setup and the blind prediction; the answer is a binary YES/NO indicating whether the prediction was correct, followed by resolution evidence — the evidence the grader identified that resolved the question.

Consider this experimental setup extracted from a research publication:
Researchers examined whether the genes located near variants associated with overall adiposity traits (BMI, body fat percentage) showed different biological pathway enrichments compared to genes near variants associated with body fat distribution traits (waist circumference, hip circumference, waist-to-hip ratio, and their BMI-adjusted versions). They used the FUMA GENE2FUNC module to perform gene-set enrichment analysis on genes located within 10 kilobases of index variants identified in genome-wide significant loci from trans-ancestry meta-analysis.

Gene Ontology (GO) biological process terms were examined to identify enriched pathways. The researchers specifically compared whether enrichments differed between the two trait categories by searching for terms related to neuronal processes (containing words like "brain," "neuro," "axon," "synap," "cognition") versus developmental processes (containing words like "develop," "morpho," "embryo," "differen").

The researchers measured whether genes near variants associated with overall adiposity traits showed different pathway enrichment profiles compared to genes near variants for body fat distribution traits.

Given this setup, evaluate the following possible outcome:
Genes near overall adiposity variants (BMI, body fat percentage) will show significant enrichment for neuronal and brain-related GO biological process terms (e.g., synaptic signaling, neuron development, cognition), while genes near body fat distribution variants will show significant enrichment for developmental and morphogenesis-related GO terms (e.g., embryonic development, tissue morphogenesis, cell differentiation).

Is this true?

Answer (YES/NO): YES